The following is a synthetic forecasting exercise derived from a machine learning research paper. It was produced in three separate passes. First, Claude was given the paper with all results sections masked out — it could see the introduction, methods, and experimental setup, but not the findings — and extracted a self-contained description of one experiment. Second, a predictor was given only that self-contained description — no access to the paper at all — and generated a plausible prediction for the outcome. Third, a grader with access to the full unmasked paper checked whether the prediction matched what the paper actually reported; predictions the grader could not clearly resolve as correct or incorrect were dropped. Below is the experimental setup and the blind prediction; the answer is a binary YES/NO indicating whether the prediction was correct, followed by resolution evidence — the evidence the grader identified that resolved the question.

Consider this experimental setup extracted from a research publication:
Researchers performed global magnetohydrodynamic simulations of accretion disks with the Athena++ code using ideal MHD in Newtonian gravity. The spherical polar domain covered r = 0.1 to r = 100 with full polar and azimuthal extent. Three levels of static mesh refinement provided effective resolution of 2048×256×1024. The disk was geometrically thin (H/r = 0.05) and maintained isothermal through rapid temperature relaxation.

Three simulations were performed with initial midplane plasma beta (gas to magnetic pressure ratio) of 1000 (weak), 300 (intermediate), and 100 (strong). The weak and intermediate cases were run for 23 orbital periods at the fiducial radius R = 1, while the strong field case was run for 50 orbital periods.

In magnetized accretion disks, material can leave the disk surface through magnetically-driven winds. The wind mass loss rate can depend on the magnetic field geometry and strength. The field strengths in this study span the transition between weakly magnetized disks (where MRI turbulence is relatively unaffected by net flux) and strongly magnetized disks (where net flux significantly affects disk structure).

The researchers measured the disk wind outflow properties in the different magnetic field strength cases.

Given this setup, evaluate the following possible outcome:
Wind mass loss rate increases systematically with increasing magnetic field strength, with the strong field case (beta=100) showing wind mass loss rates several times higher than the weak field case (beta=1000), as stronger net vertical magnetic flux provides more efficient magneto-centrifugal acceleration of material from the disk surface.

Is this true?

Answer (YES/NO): YES